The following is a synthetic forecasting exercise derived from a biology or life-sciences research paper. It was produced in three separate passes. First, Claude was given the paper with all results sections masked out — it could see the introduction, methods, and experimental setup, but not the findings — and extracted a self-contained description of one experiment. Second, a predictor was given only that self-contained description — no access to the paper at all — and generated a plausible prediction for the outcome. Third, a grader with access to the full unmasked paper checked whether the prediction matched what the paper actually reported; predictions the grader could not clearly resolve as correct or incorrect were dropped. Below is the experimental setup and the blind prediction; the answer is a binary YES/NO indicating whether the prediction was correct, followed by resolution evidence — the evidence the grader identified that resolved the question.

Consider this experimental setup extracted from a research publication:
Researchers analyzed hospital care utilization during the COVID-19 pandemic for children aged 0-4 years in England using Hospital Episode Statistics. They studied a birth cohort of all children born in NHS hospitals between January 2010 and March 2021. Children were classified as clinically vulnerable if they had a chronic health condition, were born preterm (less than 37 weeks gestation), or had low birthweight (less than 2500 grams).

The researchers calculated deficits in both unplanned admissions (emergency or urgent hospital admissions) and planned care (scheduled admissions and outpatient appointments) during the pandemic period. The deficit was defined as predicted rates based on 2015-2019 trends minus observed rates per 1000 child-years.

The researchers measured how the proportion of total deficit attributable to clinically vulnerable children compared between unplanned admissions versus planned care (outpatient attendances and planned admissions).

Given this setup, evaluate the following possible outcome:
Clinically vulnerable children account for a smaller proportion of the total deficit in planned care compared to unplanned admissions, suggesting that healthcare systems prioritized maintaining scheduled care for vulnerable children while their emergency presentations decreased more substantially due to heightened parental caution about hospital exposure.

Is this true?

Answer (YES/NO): NO